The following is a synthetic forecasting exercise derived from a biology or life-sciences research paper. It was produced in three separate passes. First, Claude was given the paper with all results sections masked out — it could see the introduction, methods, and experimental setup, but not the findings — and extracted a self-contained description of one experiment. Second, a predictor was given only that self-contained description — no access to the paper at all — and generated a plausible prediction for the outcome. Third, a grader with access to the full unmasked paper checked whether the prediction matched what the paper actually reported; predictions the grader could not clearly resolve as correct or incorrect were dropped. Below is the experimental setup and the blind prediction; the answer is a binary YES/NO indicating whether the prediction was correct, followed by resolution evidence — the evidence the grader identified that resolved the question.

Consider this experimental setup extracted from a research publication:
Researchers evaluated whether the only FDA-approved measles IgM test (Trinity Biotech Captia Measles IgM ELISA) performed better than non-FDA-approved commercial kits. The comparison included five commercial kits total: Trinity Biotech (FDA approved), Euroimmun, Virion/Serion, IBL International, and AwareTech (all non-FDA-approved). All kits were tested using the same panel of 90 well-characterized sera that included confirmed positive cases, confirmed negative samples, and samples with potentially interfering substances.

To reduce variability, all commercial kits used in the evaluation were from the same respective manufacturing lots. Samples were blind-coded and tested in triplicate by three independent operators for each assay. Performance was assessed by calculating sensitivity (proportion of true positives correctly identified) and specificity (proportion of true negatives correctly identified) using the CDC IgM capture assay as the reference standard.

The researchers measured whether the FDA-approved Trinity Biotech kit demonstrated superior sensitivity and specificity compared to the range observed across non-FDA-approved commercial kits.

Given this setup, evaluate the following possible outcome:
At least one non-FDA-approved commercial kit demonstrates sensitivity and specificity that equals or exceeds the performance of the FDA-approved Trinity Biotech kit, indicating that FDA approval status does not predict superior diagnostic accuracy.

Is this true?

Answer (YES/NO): YES